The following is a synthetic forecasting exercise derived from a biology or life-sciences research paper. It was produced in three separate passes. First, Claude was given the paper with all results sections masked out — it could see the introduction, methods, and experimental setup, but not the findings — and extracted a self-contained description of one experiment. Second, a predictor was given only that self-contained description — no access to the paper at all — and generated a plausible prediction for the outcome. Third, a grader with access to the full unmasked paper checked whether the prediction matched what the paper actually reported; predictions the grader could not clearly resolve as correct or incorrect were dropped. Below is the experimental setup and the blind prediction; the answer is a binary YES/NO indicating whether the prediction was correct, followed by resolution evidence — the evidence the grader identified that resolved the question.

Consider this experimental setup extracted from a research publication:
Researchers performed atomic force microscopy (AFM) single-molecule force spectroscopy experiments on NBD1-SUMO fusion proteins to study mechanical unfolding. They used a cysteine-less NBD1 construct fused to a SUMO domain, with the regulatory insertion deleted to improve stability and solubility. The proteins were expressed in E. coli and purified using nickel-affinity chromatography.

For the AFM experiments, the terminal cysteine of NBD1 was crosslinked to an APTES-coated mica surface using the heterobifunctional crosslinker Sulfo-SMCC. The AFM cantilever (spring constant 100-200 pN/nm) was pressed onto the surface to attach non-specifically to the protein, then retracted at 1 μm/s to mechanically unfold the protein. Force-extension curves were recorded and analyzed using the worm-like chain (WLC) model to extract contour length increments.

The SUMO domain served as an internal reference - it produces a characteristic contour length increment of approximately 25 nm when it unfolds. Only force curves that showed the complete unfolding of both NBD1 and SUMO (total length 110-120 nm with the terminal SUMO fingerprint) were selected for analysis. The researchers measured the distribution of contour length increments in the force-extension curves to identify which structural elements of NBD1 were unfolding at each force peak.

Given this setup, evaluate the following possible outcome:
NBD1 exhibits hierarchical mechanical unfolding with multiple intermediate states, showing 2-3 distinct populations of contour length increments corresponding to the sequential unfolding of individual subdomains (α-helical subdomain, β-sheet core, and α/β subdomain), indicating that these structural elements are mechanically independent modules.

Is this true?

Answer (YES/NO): NO